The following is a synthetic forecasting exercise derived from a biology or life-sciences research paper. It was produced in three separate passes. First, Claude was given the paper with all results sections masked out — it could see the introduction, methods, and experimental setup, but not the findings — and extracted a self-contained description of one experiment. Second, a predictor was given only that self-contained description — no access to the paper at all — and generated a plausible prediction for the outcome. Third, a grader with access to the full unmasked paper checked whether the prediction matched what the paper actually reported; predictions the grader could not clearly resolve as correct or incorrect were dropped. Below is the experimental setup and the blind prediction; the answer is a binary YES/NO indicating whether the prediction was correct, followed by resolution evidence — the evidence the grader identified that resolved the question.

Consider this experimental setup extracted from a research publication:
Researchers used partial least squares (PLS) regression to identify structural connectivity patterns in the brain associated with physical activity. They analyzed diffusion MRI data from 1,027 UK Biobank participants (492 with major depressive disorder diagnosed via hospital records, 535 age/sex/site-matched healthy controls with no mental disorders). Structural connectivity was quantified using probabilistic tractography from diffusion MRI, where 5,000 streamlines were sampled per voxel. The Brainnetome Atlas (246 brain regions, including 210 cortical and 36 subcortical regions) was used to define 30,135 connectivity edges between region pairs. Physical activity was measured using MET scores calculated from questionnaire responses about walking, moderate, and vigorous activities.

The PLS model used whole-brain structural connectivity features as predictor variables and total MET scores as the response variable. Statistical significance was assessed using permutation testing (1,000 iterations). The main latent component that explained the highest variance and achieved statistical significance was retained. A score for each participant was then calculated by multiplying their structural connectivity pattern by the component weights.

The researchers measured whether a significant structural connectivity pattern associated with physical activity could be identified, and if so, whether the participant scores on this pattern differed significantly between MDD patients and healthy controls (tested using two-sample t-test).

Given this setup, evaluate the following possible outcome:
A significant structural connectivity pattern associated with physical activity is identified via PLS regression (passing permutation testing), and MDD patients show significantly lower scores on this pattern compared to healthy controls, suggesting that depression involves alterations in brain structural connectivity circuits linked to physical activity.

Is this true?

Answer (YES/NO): YES